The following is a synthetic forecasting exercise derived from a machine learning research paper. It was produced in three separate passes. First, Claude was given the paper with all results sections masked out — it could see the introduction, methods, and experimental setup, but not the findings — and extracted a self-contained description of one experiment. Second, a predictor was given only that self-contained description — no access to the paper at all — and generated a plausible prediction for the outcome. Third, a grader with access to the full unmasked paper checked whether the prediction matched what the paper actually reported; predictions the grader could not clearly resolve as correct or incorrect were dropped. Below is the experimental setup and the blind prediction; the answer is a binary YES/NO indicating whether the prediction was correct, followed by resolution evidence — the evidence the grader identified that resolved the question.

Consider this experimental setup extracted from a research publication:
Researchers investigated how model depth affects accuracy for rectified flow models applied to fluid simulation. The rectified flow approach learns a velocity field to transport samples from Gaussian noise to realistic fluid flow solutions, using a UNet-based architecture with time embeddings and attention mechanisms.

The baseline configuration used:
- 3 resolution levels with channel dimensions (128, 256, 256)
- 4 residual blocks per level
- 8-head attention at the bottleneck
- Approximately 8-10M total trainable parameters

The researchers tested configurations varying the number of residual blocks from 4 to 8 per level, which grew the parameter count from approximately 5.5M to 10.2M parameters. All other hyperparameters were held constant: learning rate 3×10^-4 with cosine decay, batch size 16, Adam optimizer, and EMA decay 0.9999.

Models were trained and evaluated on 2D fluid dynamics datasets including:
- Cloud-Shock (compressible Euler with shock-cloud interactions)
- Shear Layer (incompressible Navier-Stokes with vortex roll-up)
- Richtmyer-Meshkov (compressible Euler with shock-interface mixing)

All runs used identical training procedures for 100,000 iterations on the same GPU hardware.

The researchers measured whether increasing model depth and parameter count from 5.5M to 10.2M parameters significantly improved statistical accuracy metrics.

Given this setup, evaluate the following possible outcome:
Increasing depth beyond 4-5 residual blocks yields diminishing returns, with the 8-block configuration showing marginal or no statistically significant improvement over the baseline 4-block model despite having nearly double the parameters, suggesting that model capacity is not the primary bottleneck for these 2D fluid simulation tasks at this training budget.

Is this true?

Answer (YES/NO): YES